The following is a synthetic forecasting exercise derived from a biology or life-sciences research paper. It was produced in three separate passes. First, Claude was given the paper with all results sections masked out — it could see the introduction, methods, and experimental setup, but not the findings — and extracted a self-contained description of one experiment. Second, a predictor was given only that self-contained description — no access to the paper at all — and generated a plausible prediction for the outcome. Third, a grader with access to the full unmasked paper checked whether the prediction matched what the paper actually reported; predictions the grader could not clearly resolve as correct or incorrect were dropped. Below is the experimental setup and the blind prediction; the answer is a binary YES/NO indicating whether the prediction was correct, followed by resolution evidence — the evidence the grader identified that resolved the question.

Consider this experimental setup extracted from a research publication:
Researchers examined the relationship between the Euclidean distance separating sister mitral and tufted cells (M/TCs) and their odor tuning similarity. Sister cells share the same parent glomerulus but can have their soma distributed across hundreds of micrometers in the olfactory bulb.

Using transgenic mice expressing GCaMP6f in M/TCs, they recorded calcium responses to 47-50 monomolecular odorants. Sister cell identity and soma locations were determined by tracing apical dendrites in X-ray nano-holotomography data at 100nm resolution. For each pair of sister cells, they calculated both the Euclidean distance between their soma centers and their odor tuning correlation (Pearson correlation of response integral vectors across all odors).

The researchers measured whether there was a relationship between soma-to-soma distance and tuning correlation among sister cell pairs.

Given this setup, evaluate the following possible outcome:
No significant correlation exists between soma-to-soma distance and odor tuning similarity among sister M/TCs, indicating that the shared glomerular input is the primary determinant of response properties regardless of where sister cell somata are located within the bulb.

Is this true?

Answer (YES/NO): NO